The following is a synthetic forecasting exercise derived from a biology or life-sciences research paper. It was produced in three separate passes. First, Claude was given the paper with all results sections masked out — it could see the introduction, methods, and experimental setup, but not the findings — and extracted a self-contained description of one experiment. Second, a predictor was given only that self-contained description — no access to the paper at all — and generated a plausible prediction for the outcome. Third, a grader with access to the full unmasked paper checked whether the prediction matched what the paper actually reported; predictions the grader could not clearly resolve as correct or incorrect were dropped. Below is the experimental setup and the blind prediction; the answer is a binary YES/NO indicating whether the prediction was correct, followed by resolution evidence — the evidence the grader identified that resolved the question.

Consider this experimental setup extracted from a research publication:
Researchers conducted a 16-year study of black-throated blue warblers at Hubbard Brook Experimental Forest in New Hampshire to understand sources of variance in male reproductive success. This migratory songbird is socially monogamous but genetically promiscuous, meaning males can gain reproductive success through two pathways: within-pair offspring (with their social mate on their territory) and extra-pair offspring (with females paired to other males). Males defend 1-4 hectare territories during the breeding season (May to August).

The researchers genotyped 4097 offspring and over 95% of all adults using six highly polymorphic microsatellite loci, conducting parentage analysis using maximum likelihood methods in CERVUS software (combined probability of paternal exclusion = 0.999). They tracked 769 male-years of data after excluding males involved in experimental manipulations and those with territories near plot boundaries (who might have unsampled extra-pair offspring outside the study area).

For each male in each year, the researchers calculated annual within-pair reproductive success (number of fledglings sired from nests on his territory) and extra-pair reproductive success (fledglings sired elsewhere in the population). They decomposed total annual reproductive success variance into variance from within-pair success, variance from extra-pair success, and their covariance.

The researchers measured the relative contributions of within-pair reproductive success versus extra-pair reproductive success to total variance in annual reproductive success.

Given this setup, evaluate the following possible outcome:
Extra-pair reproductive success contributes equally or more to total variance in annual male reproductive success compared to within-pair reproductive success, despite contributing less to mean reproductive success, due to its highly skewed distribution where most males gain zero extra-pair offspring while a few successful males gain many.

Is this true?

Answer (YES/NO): NO